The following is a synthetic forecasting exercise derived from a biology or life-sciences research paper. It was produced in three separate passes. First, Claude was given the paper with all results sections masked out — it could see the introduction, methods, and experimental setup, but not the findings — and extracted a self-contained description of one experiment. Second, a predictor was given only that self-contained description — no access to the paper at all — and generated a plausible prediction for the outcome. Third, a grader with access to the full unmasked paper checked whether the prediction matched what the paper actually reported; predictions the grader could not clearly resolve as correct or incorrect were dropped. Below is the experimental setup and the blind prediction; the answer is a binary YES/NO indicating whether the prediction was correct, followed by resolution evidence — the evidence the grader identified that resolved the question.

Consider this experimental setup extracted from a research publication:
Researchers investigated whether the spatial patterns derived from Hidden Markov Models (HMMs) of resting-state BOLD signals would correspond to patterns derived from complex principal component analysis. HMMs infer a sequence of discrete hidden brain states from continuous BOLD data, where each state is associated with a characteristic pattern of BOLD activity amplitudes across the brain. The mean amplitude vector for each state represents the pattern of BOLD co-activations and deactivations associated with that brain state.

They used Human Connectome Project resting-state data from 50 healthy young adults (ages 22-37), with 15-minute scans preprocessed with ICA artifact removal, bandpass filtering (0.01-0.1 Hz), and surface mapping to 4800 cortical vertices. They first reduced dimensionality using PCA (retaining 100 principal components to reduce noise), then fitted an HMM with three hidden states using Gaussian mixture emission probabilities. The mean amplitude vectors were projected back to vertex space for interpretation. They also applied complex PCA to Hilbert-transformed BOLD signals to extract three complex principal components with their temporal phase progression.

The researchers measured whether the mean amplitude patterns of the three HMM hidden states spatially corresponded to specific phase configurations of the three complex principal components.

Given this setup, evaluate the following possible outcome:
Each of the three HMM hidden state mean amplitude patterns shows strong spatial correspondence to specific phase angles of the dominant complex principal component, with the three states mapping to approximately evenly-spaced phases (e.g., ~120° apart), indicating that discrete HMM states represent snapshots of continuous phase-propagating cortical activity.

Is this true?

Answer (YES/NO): NO